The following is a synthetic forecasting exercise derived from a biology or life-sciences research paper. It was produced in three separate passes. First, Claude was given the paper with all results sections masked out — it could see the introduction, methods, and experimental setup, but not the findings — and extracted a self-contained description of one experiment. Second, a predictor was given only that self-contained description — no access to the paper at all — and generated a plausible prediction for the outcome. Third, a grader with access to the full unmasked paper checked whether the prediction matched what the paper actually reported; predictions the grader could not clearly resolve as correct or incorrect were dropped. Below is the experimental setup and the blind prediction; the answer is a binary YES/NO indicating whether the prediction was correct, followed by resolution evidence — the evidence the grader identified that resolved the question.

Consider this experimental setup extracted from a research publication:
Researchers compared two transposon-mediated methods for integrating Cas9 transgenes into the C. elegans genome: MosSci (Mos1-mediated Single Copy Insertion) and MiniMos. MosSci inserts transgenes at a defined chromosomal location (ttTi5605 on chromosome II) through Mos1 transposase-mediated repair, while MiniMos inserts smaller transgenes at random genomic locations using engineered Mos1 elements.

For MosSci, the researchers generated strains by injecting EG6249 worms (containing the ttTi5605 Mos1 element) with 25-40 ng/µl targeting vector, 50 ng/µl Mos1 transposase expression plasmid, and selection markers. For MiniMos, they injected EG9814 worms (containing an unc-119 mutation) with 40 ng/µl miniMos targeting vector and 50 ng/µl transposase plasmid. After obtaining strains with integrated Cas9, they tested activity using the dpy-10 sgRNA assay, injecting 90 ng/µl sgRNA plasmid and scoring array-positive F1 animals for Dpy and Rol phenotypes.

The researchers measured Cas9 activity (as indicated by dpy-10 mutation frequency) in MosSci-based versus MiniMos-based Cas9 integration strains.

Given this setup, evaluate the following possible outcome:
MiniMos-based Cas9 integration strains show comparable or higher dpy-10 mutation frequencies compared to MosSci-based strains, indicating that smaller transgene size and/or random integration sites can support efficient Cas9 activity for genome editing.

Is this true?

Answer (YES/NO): NO